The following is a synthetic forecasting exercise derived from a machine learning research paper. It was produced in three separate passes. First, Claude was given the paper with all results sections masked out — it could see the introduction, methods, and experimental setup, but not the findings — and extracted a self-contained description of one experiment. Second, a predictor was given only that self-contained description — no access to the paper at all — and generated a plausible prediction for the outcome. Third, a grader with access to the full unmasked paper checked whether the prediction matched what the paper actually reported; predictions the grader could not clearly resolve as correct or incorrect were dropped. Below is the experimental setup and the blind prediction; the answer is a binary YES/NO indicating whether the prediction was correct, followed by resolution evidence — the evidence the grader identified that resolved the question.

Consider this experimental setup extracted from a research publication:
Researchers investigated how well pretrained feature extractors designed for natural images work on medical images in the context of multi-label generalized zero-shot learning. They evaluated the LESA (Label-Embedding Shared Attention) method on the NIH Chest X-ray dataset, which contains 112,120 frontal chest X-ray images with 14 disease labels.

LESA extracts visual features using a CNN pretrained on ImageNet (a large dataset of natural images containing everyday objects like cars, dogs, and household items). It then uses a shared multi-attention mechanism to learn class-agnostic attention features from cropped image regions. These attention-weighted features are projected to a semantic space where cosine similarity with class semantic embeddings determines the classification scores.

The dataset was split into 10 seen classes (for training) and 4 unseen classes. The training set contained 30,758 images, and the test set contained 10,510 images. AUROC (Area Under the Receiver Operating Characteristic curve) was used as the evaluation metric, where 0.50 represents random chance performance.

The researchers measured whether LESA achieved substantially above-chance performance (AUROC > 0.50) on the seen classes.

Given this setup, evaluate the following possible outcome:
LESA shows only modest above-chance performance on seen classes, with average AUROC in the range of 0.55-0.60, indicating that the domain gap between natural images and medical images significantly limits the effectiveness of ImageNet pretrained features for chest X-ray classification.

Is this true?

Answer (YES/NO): NO